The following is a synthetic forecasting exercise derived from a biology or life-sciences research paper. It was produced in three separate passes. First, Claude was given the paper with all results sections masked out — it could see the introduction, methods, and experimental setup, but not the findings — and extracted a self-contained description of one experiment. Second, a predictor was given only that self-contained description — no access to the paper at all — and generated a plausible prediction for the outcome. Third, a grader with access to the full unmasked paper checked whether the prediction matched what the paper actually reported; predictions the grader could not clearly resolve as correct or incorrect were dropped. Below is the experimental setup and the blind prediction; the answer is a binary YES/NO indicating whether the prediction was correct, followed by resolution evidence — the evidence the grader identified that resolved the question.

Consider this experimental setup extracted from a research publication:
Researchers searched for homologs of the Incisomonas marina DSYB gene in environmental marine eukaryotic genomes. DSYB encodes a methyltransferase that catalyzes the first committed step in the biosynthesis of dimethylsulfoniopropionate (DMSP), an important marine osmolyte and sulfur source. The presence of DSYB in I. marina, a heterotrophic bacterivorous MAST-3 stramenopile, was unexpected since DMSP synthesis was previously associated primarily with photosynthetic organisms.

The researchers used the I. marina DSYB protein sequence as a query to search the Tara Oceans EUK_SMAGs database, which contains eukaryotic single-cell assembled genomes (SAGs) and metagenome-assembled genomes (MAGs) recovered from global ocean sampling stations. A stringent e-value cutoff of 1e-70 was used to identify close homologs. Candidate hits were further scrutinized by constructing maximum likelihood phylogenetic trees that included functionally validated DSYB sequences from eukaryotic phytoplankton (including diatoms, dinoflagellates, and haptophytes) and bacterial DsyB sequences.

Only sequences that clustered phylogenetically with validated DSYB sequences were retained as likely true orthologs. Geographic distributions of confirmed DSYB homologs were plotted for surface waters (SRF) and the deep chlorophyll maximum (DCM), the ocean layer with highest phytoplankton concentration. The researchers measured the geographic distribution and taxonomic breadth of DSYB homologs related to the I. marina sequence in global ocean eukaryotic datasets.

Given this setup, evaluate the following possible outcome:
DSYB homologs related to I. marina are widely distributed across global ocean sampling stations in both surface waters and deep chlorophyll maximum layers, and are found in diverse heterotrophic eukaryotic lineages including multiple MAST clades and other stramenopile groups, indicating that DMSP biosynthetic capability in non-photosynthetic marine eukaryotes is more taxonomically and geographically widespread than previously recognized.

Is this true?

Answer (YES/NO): NO